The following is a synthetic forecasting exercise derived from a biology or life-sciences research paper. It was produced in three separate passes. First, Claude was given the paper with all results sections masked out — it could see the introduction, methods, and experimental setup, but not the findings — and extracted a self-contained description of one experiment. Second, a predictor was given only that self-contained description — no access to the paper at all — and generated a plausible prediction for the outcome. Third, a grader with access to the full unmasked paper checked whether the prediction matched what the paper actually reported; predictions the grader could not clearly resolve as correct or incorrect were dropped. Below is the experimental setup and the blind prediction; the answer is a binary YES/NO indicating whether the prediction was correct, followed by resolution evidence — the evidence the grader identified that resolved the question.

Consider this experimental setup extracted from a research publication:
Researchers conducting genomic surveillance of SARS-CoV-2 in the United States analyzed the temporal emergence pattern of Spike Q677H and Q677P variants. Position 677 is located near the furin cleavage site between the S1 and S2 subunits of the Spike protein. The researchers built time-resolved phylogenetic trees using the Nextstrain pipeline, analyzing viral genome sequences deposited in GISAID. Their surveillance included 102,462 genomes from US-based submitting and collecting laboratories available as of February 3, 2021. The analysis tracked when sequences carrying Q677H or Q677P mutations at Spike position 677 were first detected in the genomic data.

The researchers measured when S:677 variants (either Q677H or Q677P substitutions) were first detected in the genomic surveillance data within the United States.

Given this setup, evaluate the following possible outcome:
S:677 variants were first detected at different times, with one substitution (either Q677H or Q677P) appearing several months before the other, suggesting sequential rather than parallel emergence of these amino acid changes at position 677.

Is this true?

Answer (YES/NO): NO